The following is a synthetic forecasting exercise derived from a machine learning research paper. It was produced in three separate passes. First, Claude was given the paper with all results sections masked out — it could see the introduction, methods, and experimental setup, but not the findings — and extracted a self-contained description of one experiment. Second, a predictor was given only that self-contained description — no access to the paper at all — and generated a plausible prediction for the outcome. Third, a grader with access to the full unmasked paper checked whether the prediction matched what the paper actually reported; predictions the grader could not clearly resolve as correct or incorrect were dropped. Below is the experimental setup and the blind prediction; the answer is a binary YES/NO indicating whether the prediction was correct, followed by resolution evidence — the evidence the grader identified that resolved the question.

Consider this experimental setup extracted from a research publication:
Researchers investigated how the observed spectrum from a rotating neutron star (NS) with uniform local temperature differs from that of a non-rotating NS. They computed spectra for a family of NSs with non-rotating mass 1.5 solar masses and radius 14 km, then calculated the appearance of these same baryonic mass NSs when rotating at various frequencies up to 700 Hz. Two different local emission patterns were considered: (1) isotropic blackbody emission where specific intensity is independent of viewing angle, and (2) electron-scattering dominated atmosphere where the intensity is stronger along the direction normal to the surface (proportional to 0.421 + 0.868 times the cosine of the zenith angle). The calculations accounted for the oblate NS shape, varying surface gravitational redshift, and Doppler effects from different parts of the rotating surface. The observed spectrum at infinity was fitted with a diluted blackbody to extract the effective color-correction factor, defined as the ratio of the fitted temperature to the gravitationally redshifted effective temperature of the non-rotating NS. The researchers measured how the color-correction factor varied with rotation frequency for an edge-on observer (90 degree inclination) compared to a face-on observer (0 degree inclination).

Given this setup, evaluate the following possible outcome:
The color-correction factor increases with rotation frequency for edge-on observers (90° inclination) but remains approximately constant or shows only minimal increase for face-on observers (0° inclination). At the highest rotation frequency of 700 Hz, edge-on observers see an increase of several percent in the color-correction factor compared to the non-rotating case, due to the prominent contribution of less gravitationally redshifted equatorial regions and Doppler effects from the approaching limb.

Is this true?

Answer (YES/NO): NO